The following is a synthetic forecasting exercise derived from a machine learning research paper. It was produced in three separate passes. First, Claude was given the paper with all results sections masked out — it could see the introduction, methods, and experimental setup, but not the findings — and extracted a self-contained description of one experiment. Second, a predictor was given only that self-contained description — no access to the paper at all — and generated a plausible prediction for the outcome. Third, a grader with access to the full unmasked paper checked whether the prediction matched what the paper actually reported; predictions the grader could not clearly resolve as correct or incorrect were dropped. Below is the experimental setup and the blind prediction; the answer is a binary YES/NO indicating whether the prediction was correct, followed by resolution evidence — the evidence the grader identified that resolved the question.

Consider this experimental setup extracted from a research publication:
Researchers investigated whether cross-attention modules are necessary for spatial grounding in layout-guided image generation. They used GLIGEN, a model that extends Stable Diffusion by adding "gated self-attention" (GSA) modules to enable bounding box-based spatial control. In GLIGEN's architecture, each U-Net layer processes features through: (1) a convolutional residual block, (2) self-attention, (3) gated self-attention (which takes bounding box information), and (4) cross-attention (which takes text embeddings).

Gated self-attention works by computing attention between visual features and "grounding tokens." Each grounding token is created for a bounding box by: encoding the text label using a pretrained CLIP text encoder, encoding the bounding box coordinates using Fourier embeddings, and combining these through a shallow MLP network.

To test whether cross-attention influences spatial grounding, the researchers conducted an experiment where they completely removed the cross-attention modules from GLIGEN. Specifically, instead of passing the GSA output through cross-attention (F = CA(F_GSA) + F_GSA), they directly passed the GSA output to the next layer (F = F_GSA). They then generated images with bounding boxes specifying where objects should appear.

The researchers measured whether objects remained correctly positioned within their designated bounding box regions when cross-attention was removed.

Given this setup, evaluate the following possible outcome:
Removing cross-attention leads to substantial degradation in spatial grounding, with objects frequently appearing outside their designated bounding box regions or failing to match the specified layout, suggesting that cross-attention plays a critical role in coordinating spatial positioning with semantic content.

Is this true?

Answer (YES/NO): NO